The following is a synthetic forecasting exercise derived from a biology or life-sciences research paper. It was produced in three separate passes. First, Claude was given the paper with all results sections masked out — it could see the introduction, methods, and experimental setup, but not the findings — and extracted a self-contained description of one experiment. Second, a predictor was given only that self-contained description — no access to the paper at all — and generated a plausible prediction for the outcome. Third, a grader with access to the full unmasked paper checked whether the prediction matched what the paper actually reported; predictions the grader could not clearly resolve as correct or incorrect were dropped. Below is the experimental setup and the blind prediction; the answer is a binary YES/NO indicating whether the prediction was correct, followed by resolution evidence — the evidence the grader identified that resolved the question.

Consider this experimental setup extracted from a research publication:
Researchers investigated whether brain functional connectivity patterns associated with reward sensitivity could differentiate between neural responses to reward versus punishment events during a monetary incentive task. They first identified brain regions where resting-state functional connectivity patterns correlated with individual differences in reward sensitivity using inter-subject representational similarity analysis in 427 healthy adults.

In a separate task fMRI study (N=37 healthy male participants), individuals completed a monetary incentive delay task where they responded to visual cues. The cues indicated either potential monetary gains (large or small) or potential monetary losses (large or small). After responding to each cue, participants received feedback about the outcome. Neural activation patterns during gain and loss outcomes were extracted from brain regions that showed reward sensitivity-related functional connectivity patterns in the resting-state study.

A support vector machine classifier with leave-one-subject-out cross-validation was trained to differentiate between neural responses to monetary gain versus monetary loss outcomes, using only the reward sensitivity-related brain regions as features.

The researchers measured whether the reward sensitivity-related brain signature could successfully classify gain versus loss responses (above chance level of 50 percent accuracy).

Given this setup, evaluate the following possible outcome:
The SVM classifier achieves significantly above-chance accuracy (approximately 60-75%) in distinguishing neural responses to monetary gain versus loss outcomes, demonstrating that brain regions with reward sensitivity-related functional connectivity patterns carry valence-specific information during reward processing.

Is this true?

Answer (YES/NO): YES